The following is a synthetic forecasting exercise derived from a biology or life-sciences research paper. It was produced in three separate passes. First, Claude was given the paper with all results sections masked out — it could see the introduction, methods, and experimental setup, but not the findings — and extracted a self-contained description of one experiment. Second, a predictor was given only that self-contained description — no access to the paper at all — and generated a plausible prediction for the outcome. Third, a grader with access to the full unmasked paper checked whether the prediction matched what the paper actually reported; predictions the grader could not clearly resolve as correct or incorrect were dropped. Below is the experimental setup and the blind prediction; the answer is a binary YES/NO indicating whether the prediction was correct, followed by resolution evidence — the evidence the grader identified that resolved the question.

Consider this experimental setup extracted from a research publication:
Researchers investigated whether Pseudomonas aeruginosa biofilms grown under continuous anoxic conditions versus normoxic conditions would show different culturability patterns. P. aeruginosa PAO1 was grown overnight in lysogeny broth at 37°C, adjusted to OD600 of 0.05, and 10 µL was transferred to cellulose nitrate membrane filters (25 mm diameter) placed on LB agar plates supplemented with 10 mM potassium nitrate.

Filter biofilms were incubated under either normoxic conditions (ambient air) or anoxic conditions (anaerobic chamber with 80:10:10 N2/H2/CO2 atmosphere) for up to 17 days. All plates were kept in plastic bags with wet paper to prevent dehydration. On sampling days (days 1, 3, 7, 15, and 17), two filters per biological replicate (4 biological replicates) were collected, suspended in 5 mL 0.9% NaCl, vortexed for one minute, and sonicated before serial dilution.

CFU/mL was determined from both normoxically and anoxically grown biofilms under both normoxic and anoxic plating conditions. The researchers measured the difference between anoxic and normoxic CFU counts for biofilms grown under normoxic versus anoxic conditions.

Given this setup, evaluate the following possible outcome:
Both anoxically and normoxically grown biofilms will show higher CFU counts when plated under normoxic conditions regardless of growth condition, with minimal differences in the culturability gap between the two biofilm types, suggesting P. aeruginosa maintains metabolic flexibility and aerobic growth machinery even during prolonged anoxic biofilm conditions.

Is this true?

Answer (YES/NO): NO